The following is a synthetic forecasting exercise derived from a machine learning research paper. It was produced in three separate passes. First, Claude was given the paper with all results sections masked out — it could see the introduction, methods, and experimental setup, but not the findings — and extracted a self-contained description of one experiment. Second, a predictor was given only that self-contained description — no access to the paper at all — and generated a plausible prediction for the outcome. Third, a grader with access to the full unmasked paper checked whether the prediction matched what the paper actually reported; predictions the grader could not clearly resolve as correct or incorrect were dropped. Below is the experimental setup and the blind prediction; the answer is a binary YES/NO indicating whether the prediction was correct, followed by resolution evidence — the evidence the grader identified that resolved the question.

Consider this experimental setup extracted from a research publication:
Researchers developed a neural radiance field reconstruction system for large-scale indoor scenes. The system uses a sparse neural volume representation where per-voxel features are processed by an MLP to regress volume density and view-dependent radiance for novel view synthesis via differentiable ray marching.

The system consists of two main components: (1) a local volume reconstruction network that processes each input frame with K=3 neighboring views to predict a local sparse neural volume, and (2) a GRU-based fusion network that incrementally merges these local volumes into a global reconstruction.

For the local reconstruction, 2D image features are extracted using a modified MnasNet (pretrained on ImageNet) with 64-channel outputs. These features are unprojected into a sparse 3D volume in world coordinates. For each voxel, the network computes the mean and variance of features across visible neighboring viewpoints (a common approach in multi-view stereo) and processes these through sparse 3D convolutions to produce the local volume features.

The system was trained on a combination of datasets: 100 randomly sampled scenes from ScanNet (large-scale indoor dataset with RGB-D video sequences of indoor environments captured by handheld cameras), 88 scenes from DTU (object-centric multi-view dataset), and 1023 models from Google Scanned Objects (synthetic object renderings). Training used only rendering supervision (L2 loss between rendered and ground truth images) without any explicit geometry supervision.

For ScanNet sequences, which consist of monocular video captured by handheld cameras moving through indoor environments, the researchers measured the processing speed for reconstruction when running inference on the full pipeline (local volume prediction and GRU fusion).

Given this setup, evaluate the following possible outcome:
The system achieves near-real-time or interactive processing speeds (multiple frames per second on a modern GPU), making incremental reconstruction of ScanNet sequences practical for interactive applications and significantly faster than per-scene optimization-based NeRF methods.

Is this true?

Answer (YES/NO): YES